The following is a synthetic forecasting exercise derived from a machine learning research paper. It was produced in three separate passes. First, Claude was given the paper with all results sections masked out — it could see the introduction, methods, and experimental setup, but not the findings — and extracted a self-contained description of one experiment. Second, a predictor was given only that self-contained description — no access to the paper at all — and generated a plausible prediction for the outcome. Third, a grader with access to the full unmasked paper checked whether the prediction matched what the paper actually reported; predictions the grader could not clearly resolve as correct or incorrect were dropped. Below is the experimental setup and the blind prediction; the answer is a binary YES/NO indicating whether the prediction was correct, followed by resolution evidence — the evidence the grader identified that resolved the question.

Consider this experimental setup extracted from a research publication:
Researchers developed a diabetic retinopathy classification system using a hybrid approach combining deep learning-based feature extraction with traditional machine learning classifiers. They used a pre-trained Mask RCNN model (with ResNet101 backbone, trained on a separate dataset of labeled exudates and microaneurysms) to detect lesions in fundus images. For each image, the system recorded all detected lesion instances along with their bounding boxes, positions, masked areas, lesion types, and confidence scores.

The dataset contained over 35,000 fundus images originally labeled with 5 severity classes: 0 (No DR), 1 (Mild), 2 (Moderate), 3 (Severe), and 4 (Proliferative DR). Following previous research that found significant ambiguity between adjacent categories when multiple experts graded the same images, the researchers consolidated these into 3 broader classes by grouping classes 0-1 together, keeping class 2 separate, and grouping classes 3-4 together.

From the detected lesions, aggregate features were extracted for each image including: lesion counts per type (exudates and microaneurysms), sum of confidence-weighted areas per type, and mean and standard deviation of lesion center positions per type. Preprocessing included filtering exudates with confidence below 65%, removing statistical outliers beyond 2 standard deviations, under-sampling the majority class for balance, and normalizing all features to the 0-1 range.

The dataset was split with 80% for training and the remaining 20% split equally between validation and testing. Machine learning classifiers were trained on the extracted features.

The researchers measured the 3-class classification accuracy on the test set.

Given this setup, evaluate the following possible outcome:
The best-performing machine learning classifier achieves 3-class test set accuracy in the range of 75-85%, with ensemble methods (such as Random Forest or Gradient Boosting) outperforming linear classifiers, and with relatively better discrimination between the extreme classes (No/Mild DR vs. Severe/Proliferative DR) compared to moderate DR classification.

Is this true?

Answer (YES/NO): NO